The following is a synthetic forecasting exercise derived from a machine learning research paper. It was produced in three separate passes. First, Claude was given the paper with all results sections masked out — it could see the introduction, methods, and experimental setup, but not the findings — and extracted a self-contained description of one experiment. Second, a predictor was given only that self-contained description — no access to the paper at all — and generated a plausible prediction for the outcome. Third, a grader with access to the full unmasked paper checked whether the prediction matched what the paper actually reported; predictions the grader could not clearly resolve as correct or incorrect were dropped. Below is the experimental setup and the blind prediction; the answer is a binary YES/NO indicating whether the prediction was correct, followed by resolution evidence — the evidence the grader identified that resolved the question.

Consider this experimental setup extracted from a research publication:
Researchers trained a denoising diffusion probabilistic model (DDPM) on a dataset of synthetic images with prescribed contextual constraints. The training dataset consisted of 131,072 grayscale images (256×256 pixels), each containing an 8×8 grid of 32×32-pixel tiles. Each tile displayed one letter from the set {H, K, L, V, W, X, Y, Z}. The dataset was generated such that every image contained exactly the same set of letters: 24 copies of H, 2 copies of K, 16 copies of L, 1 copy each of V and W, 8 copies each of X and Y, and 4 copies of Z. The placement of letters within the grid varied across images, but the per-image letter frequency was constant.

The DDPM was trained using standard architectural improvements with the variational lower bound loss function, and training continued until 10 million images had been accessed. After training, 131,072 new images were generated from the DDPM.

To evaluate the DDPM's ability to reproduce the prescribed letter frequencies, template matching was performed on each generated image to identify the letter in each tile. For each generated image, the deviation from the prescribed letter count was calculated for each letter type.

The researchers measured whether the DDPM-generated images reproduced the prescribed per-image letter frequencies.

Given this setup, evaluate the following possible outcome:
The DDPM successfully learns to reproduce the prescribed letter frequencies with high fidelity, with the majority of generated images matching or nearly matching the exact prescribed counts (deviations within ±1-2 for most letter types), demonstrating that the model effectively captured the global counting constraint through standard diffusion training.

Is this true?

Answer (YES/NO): YES